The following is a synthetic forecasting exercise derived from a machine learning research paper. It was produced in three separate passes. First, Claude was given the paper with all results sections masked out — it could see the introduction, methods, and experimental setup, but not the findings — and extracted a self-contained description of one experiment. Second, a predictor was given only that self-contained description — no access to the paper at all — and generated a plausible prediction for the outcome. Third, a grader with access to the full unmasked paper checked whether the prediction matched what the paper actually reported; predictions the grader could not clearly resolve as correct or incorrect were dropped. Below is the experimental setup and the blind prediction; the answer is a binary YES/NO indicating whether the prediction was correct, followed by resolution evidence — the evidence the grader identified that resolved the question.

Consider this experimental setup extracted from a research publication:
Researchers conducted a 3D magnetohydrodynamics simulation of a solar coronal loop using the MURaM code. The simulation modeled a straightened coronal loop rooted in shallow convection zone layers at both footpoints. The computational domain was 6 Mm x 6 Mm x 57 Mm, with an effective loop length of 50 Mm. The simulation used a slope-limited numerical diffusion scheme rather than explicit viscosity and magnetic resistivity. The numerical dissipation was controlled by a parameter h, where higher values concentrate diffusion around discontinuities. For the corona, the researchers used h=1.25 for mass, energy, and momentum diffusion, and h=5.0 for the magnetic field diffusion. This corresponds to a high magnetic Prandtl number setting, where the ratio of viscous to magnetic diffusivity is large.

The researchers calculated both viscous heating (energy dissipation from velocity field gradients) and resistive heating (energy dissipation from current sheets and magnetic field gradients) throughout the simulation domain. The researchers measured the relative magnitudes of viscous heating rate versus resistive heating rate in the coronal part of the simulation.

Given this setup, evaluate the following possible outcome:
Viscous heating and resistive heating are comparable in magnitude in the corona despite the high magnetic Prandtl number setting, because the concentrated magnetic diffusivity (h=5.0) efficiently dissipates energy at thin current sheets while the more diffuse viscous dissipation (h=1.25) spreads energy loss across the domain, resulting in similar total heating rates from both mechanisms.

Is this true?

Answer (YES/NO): NO